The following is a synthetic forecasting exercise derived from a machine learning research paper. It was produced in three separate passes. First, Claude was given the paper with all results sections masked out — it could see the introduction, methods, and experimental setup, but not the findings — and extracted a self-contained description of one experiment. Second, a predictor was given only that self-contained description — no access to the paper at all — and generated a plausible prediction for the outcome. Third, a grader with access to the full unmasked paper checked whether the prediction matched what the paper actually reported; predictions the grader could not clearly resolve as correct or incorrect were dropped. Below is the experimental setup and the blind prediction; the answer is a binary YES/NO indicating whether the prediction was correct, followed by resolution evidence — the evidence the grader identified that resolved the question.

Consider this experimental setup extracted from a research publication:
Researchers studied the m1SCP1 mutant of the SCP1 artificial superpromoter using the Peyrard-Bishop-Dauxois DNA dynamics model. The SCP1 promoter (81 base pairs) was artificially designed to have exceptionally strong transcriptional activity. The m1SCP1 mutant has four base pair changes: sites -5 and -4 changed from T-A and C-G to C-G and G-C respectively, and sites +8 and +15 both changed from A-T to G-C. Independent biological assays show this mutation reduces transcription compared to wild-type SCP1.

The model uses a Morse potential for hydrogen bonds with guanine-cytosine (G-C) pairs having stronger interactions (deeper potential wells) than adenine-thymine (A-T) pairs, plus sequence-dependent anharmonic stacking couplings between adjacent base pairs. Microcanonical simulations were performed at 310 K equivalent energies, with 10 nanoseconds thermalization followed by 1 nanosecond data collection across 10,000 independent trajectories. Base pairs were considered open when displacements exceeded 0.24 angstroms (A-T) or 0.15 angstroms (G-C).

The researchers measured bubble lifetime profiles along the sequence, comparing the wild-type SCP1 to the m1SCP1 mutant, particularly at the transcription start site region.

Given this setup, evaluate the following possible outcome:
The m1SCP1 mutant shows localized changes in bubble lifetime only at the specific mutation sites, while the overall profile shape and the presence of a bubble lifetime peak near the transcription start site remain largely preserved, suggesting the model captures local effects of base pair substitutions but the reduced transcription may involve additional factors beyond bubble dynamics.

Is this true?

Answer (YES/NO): NO